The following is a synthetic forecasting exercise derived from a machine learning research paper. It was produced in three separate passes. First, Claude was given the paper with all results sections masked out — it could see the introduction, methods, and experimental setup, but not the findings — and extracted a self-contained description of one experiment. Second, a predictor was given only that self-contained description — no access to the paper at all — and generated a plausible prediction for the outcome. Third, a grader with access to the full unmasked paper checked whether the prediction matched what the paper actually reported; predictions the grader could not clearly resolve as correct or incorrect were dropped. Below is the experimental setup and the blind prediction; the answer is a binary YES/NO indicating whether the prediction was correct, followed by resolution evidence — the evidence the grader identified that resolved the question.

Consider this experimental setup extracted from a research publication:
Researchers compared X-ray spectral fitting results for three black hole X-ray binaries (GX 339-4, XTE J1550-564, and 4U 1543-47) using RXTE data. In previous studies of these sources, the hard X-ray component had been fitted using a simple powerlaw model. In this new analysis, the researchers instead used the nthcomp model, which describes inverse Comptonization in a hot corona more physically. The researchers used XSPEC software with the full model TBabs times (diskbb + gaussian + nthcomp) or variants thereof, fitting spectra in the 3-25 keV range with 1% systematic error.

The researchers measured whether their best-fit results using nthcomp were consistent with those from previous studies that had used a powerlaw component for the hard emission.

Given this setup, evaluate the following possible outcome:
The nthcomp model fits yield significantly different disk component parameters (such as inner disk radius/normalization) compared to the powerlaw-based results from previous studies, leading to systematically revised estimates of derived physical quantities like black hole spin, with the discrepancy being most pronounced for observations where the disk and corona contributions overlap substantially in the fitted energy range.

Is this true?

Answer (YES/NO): NO